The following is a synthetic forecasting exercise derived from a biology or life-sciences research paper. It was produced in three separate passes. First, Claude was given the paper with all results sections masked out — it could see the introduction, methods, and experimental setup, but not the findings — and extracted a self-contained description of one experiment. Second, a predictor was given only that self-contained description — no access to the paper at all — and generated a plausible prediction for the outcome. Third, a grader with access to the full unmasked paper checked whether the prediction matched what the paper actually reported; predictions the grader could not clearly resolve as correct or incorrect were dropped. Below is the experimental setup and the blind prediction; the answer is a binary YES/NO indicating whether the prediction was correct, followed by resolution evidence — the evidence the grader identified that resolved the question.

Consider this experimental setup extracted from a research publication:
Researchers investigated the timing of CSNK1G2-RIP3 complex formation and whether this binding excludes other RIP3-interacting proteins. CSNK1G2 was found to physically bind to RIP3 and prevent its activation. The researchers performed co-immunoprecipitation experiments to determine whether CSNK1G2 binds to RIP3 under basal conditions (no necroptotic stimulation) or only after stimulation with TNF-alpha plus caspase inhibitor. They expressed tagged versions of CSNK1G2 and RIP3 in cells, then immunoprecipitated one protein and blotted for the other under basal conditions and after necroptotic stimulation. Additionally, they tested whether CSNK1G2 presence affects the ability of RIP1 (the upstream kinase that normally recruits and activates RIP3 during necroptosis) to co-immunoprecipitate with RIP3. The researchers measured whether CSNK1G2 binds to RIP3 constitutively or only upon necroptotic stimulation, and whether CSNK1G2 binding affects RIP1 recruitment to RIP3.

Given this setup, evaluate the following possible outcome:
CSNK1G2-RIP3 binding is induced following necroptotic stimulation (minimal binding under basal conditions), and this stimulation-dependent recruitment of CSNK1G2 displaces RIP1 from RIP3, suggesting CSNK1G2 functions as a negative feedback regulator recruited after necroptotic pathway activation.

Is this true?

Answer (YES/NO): NO